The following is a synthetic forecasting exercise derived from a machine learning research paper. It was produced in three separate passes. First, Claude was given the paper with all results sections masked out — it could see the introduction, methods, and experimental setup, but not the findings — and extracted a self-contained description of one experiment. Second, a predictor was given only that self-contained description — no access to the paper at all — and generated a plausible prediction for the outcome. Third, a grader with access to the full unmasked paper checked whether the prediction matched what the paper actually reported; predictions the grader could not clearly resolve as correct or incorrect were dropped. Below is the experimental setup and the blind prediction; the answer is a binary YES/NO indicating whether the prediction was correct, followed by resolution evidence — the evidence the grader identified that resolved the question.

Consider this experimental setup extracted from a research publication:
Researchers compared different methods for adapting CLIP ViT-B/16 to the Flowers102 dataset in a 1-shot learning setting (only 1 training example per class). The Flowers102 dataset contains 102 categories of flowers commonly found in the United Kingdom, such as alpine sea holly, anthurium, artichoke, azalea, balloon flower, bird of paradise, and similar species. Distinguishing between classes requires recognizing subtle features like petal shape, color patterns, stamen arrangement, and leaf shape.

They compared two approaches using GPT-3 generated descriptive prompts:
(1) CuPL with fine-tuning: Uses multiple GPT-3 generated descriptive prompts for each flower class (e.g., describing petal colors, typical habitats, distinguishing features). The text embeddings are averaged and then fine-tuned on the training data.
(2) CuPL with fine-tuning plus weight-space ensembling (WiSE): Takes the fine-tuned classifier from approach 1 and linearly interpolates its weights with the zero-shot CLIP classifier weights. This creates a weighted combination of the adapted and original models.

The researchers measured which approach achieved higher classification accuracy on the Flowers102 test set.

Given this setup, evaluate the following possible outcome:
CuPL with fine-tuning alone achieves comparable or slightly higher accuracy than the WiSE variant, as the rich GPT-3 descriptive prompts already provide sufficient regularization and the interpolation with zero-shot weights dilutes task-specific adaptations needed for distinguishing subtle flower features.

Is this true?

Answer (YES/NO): NO